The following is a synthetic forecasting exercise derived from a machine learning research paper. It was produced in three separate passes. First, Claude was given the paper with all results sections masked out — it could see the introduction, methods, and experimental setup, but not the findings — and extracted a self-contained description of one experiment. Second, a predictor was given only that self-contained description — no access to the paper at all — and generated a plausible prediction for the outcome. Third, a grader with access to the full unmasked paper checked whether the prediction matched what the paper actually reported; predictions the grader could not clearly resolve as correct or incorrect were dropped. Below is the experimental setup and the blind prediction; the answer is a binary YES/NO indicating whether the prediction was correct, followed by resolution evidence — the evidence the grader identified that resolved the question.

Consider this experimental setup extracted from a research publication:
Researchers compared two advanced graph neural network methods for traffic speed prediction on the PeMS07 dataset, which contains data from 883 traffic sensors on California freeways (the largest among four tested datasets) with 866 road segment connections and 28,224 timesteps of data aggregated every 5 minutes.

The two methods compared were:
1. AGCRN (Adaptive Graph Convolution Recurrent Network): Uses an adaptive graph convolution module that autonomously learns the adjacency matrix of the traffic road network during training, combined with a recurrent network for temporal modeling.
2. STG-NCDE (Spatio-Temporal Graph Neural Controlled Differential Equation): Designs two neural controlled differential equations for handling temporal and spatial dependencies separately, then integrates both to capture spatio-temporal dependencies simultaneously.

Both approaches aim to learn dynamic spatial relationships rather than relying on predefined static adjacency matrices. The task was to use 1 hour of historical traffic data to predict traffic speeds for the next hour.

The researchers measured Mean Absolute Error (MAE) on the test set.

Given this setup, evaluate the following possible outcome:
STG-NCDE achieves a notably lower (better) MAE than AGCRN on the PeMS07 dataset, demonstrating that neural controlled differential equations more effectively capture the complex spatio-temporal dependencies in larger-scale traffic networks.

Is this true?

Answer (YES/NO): NO